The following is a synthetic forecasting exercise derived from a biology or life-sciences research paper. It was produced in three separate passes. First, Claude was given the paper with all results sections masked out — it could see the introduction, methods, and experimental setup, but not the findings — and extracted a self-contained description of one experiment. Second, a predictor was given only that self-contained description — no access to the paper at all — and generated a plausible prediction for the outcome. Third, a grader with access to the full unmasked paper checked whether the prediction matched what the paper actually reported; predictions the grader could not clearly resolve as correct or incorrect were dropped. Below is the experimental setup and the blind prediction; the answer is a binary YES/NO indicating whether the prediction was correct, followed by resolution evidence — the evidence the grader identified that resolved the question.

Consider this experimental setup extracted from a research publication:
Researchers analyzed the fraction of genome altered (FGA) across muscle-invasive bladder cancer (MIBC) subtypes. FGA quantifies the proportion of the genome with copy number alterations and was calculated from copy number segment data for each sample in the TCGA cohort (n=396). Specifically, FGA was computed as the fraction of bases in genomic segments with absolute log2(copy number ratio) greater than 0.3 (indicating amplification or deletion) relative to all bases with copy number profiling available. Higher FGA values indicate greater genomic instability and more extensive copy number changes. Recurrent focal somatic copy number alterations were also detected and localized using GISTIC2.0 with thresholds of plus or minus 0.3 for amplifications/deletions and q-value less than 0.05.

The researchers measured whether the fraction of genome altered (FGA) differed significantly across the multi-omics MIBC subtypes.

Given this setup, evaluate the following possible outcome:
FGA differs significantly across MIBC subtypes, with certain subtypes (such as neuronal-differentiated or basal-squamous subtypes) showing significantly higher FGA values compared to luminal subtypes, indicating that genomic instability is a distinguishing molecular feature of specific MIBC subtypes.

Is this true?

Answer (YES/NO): NO